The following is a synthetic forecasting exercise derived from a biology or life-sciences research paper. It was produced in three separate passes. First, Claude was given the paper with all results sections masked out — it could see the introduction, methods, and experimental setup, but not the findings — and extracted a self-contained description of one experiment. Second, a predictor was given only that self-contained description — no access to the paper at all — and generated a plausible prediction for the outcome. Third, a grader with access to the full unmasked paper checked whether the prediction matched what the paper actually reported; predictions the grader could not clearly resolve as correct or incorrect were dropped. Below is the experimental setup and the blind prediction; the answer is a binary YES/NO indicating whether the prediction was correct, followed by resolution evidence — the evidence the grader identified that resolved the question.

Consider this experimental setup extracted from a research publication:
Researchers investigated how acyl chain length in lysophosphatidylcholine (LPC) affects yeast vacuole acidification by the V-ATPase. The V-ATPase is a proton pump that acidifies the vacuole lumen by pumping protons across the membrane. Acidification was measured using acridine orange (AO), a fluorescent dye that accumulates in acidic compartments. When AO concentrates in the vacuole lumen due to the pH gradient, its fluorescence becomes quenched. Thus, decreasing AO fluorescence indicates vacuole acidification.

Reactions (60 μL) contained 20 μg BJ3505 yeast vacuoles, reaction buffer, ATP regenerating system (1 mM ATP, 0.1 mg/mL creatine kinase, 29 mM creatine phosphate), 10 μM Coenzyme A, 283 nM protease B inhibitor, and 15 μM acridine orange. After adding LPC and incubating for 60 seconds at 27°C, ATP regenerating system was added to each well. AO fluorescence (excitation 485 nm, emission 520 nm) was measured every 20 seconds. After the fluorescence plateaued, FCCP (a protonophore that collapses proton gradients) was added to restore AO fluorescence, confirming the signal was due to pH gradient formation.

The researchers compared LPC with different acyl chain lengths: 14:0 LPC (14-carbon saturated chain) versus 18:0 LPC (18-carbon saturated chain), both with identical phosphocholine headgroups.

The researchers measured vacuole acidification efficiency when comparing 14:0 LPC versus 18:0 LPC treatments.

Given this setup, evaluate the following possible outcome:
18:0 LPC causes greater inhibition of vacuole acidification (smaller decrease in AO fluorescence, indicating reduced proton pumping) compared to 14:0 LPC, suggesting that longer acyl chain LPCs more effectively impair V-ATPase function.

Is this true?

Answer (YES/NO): YES